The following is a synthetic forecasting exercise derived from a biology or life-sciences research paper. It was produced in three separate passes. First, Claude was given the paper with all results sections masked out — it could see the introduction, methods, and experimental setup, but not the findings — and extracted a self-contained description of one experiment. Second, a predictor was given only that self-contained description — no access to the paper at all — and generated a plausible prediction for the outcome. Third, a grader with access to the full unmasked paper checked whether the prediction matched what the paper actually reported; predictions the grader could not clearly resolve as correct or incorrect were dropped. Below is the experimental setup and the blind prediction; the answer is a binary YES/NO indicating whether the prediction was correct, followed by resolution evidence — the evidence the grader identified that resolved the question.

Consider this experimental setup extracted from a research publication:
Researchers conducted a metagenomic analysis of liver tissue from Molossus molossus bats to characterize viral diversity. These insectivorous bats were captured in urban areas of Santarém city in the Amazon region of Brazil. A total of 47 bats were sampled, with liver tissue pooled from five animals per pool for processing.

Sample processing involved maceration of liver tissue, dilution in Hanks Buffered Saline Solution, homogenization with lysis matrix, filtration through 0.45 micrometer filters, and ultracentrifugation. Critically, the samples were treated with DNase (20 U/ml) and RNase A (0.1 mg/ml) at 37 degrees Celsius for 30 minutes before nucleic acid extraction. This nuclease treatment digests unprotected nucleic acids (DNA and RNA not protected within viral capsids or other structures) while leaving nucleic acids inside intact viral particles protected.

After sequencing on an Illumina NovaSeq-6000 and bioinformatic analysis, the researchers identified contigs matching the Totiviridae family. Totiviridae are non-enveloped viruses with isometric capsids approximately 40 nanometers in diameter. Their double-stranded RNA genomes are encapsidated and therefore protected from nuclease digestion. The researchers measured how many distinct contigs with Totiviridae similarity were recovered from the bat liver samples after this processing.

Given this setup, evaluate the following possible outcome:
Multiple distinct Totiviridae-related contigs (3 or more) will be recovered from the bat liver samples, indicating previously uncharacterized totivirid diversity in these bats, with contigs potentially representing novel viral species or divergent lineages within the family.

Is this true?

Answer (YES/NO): YES